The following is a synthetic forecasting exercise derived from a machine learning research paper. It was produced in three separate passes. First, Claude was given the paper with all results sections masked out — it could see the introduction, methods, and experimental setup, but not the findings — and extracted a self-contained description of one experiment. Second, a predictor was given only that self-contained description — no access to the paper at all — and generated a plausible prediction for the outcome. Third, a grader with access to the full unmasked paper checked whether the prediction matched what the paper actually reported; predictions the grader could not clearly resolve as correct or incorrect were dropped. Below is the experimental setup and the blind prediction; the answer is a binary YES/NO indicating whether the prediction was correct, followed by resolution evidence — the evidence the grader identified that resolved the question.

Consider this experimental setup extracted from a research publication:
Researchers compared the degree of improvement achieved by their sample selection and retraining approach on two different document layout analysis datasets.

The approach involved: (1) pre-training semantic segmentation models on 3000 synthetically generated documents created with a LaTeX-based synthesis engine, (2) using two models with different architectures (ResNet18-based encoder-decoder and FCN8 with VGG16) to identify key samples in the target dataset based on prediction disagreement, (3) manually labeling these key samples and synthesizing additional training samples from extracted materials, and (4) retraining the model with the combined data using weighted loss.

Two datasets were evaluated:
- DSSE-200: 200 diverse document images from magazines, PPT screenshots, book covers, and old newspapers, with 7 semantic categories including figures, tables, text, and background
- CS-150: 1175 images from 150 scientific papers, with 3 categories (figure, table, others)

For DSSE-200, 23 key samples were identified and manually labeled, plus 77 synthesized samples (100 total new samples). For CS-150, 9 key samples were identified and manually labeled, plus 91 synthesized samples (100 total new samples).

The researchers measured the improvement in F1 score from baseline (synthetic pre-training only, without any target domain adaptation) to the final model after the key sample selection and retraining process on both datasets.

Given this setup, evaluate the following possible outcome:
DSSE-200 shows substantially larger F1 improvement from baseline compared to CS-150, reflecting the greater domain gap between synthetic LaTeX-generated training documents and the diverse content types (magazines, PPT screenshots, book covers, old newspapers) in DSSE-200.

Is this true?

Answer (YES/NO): NO